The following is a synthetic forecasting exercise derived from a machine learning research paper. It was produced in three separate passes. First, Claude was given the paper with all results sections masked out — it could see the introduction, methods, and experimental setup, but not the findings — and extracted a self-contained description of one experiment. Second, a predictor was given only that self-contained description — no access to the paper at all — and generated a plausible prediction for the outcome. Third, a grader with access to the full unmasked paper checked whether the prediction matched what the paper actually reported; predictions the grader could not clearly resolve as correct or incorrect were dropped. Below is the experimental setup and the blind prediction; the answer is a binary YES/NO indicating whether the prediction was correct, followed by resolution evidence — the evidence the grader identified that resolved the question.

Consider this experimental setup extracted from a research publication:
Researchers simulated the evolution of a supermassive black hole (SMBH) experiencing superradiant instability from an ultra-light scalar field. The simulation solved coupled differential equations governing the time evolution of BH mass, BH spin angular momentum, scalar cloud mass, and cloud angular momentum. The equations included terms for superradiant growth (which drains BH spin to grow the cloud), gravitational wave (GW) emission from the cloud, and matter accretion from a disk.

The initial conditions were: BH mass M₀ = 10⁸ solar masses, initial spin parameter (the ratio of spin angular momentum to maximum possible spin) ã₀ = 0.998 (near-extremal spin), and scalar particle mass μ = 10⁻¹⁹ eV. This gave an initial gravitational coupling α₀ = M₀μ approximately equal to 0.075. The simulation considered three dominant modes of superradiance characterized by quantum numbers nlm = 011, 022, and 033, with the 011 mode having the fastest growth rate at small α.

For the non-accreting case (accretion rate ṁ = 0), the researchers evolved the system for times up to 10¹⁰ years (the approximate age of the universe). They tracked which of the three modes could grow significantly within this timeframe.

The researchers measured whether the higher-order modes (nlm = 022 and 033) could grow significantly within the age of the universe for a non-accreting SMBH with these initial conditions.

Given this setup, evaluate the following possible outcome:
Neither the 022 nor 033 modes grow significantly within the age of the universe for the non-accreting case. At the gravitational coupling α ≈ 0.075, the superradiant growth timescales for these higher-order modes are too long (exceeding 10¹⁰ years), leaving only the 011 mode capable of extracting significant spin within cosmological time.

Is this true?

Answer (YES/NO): YES